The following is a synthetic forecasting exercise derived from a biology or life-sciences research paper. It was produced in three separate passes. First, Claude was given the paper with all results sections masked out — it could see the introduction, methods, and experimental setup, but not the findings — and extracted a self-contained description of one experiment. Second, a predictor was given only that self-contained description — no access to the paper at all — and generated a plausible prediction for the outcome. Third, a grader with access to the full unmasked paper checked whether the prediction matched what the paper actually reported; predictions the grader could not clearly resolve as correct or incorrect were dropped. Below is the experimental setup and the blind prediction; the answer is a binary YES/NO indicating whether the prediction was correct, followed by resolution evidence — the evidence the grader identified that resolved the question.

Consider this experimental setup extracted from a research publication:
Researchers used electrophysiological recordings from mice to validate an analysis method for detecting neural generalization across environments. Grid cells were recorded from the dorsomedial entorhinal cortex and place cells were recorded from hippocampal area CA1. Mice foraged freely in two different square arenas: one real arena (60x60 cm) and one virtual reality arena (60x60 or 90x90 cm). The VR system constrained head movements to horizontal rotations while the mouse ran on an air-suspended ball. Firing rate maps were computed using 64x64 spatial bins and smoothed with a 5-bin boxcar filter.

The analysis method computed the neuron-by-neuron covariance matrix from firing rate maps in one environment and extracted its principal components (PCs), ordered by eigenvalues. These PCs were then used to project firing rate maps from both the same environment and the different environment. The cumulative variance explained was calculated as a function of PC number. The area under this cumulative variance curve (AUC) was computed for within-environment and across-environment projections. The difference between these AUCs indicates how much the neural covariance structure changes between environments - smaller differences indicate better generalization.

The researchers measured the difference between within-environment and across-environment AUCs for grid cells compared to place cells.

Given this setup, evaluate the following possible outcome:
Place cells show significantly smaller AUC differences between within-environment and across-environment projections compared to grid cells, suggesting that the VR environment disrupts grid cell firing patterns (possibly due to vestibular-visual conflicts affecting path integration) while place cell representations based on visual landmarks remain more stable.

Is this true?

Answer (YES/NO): NO